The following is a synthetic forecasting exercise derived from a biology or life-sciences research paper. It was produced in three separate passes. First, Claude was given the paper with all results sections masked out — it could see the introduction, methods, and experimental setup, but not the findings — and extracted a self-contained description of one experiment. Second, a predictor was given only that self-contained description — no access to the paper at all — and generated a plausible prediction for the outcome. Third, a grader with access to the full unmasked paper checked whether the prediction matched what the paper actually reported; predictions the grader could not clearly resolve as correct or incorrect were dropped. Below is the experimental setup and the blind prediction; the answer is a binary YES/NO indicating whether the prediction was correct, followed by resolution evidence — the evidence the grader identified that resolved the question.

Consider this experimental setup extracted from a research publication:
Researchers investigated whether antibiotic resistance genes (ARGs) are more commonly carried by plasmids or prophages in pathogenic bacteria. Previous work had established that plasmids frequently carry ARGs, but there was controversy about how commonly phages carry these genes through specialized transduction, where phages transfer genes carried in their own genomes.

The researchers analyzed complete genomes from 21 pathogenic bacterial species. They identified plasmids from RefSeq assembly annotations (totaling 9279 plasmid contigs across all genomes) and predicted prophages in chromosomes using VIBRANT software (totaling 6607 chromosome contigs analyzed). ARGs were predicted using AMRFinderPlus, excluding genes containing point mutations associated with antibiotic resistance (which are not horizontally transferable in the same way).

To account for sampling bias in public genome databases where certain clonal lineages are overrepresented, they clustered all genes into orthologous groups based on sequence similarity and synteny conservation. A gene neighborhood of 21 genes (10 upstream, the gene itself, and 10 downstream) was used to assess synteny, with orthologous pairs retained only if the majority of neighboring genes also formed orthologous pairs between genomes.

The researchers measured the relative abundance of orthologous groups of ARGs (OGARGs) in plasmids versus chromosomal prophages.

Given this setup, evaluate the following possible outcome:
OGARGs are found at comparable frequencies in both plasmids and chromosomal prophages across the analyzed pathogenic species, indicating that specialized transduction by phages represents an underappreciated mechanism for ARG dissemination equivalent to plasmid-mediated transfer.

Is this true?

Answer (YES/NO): NO